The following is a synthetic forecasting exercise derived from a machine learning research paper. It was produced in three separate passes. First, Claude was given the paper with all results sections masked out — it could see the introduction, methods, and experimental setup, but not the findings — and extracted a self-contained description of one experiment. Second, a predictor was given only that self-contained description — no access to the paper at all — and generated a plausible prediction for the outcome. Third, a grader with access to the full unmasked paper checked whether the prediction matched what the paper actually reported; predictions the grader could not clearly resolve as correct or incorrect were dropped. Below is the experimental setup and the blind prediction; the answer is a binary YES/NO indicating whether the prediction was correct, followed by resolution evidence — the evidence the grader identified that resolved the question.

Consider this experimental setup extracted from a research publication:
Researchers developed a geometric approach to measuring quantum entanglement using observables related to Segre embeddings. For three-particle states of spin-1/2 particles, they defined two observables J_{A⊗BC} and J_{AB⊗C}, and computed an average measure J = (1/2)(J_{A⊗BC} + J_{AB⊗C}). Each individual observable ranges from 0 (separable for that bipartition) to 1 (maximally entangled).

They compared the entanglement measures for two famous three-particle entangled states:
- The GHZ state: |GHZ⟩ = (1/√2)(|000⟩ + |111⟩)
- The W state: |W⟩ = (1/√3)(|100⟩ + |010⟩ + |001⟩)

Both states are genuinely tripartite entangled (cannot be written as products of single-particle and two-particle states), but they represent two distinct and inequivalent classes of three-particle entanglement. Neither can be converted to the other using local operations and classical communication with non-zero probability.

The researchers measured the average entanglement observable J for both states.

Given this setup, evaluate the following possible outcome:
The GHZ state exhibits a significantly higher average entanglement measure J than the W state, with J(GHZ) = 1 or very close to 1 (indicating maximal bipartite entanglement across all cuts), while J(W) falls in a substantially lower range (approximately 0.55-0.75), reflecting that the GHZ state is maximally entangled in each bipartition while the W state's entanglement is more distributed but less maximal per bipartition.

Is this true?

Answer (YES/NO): NO